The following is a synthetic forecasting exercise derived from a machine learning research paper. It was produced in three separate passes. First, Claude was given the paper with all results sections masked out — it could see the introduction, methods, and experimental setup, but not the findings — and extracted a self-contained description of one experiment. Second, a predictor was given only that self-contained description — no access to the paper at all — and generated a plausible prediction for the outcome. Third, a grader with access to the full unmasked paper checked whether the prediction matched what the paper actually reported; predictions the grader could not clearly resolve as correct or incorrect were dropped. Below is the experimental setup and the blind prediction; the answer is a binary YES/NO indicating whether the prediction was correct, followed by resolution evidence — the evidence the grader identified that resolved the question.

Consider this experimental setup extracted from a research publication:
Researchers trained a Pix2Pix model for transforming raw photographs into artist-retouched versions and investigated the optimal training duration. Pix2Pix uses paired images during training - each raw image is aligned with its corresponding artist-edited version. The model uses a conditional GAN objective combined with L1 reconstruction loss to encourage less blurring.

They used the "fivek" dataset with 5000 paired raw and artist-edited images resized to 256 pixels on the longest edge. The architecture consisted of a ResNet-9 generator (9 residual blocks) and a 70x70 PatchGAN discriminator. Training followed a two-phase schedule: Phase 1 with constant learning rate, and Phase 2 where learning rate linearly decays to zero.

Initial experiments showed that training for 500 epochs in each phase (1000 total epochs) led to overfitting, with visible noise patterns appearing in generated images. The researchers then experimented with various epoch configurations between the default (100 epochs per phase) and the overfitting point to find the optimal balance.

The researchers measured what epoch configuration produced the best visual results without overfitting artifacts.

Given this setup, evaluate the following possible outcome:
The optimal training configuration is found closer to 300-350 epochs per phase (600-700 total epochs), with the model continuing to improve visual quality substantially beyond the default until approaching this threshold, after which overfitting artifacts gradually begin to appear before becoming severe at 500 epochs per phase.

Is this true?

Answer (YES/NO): NO